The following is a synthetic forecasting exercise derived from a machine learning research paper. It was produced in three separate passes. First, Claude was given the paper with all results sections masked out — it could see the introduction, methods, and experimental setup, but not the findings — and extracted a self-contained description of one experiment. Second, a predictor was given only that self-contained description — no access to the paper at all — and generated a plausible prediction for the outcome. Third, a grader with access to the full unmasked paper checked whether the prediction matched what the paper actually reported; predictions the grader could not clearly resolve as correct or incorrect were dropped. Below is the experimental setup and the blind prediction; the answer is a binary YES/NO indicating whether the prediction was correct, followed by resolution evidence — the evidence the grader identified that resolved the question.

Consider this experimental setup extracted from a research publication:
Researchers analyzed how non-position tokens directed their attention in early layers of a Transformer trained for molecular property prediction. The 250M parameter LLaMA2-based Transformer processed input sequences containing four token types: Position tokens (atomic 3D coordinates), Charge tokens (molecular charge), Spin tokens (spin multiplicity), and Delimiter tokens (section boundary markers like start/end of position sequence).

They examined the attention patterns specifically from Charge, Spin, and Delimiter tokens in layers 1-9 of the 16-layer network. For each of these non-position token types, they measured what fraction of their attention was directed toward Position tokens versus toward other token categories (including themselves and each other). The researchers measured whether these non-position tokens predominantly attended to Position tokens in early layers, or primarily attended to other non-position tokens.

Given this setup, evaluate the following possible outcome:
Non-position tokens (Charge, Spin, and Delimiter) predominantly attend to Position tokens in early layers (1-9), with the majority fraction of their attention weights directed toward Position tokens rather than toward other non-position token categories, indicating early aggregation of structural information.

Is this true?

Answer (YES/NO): YES